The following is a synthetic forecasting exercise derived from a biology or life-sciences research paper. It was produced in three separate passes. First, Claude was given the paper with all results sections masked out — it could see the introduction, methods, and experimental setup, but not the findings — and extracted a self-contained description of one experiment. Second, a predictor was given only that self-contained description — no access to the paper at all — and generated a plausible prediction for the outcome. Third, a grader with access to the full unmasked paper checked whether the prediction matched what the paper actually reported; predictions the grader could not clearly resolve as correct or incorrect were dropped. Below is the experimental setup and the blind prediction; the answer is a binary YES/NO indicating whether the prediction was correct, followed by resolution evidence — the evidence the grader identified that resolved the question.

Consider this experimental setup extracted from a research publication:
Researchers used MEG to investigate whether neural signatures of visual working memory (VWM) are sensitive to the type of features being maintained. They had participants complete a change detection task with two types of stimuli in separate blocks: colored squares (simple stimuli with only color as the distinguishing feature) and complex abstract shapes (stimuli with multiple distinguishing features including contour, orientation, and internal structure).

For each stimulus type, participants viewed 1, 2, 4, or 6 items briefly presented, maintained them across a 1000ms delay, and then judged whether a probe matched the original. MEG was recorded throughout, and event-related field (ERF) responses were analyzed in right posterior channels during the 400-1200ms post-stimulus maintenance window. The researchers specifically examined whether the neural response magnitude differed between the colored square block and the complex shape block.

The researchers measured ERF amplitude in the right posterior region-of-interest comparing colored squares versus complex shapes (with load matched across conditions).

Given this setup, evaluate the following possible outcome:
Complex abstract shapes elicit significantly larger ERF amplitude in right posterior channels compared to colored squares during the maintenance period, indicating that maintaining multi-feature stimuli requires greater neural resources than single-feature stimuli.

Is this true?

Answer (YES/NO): NO